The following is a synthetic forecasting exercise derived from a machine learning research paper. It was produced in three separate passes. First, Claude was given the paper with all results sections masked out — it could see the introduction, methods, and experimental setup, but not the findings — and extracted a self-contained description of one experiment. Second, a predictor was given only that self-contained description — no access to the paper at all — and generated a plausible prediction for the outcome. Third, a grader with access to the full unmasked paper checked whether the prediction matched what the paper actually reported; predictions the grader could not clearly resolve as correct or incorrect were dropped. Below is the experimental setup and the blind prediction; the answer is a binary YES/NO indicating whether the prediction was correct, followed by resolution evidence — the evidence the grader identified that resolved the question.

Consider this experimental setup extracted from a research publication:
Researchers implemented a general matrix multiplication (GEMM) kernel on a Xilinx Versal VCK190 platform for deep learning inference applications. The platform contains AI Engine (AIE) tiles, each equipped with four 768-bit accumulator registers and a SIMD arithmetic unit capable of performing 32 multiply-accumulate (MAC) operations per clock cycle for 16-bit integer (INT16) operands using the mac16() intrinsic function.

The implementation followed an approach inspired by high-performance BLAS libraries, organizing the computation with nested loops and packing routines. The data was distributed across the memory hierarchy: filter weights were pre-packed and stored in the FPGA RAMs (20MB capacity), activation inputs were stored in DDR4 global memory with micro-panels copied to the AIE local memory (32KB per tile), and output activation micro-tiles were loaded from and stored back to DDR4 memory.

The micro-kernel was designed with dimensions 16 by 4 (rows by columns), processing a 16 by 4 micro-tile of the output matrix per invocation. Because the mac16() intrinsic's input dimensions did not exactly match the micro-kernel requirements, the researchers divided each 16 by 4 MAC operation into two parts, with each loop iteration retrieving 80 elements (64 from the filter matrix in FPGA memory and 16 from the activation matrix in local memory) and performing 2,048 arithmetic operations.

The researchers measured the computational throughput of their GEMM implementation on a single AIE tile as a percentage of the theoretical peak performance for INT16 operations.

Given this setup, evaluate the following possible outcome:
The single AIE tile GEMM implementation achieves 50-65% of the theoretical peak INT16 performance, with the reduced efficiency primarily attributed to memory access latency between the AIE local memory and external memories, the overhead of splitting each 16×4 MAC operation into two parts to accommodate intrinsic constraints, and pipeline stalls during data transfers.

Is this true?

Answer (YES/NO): NO